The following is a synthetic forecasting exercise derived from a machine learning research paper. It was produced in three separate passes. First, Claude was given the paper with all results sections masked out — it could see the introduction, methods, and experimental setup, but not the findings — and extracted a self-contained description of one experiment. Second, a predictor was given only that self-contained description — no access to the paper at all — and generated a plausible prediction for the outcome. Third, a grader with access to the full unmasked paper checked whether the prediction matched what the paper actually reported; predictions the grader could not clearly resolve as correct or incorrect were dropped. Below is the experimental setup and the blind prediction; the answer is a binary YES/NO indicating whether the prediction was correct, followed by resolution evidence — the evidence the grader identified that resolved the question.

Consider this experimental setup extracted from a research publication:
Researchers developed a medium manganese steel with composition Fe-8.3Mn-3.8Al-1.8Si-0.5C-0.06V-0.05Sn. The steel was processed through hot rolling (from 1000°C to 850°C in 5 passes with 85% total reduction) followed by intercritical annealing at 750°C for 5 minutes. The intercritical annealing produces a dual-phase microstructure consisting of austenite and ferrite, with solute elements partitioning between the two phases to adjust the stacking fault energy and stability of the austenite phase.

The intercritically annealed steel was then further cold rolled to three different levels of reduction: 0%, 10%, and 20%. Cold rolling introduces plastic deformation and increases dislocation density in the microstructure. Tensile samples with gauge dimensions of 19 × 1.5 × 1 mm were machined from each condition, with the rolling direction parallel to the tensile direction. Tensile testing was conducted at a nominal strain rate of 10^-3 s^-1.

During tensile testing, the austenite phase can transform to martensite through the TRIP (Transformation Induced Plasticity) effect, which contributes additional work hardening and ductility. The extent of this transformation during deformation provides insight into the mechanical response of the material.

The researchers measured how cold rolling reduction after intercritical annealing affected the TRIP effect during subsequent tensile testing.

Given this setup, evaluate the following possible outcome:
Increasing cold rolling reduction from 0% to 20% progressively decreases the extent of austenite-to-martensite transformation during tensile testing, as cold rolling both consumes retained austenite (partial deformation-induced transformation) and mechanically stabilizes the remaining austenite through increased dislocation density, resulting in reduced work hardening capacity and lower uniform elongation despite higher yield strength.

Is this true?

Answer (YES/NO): NO